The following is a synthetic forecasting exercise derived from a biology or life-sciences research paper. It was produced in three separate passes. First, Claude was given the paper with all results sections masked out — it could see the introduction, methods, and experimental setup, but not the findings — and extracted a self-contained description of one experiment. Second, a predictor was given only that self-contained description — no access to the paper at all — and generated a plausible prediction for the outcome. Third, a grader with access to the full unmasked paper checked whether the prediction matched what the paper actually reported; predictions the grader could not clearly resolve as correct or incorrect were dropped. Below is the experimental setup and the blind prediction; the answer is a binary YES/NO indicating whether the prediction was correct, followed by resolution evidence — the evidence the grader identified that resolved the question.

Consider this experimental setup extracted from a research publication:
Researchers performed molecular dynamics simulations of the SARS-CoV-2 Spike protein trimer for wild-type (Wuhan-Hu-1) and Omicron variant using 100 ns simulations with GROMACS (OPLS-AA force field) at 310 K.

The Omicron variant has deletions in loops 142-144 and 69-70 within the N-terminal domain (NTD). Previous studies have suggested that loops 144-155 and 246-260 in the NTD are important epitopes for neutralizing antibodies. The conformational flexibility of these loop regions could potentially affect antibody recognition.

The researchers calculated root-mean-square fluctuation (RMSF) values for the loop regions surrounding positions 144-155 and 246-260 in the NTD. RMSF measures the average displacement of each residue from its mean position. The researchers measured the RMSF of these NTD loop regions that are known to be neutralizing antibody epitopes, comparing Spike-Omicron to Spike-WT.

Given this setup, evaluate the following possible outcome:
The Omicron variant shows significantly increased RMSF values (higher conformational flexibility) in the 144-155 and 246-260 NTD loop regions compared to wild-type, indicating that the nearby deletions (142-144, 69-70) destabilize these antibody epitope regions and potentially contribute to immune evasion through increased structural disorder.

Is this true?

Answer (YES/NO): YES